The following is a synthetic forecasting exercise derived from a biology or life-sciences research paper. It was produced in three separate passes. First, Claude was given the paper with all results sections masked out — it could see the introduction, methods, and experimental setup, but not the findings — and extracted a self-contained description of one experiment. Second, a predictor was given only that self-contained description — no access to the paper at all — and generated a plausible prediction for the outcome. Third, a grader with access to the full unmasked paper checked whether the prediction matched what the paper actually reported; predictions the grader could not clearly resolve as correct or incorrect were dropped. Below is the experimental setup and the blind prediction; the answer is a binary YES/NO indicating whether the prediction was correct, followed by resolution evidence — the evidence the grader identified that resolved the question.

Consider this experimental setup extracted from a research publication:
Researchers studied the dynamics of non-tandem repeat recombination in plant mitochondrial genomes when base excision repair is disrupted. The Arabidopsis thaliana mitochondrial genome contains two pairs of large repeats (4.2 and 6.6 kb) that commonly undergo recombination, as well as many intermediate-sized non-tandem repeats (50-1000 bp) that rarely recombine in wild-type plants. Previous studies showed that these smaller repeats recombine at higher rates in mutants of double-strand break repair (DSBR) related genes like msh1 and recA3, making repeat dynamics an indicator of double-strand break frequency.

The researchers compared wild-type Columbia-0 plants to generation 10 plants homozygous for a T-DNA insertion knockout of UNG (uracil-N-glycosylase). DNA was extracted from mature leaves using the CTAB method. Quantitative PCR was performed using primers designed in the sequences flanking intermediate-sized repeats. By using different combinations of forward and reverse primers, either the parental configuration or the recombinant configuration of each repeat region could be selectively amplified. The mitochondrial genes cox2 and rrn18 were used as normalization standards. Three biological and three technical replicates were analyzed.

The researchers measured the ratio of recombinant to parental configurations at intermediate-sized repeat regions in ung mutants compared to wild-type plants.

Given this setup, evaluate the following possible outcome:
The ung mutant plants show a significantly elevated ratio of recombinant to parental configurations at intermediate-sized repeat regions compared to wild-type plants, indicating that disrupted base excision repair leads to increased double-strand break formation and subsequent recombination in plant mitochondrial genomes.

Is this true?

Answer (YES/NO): NO